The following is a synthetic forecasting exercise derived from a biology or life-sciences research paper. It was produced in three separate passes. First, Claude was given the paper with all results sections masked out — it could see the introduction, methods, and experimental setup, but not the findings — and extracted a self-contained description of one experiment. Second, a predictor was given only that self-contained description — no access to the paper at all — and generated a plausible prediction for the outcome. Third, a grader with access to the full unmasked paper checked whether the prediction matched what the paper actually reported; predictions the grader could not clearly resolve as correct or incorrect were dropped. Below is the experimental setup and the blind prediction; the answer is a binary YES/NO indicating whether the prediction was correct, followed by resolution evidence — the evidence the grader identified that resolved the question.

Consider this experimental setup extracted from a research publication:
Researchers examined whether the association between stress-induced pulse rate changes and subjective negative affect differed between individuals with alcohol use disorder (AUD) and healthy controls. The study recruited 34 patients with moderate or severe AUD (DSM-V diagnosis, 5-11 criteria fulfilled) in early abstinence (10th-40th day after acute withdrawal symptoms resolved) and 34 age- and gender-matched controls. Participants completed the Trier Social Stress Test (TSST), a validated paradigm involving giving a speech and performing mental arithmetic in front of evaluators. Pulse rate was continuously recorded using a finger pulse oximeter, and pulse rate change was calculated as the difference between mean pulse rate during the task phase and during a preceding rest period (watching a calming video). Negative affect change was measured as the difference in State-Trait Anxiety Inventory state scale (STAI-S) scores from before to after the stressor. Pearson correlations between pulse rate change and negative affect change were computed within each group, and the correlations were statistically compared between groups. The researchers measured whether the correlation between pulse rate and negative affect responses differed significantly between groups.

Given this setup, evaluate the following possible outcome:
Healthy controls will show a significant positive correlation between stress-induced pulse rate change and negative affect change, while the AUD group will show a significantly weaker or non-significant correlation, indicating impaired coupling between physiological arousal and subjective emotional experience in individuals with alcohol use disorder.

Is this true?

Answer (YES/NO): YES